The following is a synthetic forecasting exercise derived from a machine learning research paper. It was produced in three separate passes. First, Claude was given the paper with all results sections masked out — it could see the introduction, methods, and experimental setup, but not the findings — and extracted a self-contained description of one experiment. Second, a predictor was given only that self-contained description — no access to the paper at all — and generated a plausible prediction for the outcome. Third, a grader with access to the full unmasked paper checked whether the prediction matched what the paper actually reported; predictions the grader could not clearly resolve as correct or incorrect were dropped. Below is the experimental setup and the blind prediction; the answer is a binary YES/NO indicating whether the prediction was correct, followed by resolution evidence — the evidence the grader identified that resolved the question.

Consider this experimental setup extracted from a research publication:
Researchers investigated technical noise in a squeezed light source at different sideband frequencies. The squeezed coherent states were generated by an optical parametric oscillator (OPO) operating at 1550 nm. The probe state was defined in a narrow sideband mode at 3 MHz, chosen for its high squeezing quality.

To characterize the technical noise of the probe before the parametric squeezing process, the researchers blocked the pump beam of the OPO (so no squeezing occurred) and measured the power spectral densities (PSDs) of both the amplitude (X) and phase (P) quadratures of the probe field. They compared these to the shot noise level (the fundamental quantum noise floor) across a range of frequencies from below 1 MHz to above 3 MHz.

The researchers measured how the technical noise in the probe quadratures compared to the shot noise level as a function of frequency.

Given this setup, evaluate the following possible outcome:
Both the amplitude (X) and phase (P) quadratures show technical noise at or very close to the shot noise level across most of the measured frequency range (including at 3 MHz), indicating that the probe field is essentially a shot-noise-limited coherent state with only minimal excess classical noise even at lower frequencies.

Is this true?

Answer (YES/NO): NO